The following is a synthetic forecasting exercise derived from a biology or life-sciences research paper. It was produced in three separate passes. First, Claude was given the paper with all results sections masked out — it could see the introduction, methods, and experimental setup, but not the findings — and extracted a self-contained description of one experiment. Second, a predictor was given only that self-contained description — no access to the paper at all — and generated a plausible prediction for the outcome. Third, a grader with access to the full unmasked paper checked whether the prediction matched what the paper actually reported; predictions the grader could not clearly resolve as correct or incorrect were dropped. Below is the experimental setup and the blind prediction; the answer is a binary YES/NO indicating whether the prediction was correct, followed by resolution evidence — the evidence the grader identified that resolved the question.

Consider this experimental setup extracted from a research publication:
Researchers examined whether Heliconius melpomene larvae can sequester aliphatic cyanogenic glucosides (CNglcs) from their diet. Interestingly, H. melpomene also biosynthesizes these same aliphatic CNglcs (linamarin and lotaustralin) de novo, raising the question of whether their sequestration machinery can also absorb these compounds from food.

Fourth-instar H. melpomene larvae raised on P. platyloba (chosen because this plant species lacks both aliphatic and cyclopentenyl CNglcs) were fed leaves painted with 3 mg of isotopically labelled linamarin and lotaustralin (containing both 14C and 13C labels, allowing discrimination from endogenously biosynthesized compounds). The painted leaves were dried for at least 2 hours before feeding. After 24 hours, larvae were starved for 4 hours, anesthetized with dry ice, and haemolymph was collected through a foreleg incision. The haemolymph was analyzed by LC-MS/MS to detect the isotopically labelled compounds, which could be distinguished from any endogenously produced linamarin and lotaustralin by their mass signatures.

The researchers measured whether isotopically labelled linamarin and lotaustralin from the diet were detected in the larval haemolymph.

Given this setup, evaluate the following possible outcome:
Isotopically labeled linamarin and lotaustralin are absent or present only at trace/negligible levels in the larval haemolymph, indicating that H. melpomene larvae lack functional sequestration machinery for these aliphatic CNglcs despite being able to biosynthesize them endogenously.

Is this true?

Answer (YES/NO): NO